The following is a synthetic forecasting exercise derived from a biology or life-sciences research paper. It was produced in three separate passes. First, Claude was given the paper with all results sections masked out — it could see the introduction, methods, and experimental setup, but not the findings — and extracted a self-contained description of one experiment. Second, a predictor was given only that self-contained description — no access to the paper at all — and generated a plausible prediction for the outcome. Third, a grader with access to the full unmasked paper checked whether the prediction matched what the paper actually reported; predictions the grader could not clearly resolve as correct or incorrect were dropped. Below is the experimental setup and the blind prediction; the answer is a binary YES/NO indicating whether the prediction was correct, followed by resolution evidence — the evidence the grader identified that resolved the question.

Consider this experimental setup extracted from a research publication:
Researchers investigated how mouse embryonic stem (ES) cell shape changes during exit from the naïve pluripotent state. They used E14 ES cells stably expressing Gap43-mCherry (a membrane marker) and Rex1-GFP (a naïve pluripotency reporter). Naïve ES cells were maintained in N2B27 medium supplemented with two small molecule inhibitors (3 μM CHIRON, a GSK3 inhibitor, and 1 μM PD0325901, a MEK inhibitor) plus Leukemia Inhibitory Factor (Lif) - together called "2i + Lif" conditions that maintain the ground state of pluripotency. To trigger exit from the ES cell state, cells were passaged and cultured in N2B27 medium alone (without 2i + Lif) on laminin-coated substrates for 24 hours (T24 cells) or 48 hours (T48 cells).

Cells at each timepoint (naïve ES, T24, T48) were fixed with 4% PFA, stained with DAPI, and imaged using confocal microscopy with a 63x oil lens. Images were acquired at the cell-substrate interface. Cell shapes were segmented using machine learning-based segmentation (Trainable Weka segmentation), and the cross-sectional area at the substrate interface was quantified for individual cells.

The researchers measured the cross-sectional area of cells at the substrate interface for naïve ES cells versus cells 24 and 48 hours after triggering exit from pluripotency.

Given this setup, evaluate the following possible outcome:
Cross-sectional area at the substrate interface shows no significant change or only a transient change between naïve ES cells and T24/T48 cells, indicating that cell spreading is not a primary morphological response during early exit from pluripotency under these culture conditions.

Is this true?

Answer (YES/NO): NO